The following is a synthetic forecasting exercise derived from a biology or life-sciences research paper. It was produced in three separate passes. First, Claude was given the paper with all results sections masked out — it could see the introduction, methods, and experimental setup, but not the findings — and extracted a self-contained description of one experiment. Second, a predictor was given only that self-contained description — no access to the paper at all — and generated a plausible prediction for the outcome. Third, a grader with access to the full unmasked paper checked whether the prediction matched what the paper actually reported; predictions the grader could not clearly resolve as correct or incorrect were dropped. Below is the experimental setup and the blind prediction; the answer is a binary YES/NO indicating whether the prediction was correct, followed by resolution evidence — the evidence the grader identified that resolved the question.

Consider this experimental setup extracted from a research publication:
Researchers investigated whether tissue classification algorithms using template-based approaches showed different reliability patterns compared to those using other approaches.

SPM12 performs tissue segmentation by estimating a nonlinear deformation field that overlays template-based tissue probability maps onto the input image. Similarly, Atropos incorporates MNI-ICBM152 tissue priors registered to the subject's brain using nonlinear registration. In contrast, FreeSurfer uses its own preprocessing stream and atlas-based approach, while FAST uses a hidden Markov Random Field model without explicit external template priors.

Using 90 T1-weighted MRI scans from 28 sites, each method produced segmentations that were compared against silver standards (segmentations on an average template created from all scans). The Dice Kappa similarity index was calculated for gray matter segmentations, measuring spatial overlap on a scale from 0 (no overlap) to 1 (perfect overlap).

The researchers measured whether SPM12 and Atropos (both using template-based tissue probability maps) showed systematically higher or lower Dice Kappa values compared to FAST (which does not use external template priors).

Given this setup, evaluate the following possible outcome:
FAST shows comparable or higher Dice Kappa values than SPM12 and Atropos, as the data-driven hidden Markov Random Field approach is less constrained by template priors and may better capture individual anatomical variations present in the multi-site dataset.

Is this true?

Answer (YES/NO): NO